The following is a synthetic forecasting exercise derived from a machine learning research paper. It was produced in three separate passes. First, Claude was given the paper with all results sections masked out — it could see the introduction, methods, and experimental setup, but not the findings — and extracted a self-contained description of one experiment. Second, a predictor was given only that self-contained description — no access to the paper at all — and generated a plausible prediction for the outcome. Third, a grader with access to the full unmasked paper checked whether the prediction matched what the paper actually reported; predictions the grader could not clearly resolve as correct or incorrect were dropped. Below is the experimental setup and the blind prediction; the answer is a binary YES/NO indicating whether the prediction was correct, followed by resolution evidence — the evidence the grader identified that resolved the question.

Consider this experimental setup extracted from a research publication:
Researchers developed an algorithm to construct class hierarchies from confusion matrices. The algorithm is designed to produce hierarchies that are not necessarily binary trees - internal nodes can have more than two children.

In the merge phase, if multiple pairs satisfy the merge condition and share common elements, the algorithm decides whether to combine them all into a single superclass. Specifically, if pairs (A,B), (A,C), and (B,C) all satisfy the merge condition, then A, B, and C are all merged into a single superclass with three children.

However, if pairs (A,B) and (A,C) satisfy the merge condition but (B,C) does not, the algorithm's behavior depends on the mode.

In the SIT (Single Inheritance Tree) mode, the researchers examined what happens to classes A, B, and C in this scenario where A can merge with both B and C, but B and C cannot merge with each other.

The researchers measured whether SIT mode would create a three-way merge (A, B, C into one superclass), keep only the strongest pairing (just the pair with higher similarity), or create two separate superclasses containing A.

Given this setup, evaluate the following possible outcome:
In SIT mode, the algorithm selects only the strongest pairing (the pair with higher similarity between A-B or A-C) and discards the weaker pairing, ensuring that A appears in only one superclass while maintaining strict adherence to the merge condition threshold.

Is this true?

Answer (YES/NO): YES